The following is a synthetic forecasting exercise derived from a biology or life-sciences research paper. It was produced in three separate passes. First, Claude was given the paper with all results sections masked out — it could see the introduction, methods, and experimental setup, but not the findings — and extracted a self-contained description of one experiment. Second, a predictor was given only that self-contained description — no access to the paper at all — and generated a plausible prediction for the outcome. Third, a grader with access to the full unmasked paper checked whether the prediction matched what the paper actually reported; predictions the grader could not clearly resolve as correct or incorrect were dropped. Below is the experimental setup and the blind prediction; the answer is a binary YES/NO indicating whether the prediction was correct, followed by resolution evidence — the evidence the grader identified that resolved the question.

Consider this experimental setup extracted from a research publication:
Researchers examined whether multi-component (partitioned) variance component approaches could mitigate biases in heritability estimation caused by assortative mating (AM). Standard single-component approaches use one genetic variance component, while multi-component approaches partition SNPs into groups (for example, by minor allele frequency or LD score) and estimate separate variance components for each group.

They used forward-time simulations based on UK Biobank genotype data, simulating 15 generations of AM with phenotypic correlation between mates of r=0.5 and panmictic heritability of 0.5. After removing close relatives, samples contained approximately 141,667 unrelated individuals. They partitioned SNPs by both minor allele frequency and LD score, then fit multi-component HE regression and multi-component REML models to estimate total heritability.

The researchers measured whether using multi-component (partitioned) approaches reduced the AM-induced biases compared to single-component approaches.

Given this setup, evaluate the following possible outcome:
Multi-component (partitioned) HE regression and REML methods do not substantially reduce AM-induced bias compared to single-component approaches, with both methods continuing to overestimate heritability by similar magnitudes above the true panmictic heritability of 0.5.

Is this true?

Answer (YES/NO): YES